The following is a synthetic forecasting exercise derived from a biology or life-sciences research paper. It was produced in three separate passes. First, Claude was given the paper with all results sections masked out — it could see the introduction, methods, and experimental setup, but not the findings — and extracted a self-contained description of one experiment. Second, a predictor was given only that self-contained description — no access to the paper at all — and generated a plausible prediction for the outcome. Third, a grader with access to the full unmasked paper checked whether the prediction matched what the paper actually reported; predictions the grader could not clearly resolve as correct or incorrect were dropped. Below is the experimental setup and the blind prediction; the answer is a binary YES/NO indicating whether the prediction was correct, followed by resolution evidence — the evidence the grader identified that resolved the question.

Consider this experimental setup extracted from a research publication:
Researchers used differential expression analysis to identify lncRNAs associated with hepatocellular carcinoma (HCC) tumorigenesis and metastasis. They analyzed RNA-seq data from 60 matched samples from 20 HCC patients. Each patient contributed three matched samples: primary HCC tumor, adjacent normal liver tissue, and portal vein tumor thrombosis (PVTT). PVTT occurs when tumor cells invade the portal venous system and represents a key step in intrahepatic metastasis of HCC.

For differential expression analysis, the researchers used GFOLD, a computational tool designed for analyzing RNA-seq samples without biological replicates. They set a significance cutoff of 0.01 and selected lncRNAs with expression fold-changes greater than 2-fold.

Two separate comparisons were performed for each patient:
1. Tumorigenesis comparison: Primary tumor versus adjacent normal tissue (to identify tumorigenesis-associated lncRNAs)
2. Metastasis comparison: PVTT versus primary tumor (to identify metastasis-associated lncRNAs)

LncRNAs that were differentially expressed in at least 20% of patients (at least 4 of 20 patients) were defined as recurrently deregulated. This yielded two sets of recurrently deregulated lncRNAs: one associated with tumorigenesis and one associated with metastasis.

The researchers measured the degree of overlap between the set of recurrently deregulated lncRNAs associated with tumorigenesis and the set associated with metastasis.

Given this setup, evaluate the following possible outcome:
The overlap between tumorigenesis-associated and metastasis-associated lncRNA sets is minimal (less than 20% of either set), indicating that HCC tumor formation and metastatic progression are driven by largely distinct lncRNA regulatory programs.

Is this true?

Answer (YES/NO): NO